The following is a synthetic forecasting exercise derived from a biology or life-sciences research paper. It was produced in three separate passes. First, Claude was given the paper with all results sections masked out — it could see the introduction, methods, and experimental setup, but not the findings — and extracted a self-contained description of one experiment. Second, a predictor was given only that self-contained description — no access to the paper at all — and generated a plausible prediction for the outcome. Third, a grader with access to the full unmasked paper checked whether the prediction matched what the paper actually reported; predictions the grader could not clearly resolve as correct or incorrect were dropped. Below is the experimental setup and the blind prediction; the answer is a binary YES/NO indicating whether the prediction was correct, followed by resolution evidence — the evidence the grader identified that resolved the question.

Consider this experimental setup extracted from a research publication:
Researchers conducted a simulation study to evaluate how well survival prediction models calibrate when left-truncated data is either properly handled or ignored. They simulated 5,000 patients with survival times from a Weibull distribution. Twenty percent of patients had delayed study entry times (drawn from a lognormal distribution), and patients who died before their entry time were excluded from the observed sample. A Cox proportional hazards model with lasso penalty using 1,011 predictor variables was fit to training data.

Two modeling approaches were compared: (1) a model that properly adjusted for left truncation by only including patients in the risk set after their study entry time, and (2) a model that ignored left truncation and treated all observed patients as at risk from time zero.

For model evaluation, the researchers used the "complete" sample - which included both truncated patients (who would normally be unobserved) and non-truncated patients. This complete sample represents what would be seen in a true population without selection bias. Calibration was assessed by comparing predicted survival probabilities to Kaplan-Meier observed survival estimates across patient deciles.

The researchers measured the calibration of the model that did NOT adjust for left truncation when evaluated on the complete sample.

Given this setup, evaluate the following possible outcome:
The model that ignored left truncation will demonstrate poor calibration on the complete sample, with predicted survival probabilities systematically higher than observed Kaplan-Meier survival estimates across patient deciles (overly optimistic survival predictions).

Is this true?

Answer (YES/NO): YES